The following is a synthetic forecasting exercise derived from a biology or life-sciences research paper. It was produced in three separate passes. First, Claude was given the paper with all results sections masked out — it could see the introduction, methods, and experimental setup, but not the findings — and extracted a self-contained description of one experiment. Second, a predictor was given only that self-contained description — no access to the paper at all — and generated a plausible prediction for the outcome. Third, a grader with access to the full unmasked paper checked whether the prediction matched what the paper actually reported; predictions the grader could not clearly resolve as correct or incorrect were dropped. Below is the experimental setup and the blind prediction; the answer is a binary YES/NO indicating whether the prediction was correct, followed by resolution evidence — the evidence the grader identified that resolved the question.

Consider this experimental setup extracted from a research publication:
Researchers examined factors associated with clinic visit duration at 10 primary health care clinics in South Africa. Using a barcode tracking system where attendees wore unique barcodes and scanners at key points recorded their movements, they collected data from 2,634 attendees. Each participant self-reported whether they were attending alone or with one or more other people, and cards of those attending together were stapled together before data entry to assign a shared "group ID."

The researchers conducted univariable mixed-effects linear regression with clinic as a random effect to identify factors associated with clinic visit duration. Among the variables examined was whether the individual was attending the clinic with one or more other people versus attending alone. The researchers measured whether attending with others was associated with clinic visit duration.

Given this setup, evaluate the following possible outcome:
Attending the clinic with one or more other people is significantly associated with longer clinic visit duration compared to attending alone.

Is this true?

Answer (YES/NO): YES